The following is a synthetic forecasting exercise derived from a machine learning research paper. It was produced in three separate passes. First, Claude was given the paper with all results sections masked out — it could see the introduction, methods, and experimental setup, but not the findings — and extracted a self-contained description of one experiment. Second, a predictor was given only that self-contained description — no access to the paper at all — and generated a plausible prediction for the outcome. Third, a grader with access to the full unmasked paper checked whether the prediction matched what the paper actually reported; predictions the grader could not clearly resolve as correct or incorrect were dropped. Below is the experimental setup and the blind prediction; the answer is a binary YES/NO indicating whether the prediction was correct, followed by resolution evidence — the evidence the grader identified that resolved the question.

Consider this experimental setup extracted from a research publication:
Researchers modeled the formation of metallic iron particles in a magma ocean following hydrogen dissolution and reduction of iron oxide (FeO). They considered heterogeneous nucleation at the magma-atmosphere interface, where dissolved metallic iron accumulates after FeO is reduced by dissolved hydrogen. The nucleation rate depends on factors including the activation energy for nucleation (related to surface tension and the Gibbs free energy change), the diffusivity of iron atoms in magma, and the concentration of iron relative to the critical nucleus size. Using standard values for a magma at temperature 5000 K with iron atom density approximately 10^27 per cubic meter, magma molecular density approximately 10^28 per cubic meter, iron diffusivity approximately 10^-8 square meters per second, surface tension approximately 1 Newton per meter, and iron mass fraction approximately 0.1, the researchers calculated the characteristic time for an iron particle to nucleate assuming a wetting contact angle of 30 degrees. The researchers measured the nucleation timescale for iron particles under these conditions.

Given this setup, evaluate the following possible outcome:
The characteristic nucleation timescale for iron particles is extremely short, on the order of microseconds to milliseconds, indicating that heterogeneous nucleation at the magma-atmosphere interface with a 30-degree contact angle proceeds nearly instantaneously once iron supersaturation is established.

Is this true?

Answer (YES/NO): NO